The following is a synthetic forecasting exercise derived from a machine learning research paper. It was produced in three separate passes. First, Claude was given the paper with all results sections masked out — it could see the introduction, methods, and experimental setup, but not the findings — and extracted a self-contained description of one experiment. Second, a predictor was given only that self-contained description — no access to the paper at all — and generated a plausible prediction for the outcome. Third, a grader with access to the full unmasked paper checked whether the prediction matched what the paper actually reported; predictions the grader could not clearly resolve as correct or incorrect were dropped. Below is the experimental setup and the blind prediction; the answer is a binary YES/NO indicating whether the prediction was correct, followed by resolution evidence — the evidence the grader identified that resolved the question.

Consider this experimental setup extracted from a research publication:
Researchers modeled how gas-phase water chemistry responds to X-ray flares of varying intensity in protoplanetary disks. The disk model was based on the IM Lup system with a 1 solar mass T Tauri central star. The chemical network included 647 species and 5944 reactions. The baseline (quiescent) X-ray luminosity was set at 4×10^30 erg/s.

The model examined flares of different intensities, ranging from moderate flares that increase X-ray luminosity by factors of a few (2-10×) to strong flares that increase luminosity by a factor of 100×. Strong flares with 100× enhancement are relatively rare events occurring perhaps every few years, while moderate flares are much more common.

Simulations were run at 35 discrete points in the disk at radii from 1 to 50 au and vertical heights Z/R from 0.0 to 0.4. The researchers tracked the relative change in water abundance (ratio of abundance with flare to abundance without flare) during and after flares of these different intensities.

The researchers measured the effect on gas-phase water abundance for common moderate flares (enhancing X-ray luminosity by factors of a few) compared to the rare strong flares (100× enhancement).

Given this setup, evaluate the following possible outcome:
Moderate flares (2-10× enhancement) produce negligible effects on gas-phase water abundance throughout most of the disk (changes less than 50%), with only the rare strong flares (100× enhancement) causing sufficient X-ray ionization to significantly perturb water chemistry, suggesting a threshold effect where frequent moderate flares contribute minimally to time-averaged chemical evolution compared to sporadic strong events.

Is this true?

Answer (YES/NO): YES